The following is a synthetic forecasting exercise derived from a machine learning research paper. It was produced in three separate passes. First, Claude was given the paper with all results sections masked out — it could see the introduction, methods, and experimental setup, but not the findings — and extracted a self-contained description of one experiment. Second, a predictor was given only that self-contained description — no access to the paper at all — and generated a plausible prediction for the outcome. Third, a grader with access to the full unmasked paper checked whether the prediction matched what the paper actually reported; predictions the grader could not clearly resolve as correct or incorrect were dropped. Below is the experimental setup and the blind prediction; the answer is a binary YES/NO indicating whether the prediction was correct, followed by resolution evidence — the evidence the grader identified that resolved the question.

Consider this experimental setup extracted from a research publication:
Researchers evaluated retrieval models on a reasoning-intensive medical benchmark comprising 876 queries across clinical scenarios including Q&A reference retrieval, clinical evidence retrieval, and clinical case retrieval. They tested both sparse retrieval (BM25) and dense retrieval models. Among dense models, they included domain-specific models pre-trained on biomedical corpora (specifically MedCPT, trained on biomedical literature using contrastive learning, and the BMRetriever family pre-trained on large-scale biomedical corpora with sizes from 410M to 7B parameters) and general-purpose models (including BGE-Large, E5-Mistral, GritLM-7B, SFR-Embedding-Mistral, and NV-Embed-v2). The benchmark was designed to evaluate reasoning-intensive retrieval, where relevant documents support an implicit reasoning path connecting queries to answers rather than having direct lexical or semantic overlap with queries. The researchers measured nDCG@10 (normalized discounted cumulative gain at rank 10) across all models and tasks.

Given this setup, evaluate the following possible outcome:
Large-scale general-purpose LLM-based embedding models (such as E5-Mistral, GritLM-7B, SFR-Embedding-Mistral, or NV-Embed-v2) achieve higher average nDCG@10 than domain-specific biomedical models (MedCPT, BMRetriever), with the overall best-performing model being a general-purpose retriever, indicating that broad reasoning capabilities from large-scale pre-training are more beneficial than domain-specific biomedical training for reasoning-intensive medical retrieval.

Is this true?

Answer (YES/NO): YES